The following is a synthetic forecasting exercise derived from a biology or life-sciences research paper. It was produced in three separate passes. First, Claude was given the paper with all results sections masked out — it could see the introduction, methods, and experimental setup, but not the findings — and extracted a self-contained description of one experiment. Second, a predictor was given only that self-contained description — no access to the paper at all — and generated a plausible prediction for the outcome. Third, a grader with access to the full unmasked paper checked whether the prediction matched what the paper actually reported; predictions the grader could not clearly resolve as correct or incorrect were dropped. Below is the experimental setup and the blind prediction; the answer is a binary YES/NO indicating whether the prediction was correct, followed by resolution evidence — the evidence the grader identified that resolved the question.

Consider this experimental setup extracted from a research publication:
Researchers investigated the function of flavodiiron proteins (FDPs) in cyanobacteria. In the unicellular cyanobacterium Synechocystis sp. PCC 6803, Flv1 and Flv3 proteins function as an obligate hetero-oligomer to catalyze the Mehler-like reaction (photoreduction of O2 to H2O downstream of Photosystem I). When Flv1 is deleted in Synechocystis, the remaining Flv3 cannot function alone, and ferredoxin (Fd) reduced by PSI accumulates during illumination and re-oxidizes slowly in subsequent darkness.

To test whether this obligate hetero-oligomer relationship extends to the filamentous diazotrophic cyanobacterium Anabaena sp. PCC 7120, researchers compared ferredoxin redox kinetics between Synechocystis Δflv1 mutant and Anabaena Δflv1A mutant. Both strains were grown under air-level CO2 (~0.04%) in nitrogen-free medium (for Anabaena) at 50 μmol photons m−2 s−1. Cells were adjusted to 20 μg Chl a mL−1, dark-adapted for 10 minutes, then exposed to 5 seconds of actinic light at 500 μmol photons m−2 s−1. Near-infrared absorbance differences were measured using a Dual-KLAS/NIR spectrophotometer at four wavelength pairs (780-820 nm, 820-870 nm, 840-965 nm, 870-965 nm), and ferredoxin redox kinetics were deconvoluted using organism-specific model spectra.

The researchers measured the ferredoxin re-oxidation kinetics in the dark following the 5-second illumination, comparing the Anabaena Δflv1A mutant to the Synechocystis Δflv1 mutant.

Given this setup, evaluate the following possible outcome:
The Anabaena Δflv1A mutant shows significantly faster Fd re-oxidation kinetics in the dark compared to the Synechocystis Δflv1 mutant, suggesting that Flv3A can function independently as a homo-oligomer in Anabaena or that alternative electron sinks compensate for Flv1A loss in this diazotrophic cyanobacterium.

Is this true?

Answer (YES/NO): YES